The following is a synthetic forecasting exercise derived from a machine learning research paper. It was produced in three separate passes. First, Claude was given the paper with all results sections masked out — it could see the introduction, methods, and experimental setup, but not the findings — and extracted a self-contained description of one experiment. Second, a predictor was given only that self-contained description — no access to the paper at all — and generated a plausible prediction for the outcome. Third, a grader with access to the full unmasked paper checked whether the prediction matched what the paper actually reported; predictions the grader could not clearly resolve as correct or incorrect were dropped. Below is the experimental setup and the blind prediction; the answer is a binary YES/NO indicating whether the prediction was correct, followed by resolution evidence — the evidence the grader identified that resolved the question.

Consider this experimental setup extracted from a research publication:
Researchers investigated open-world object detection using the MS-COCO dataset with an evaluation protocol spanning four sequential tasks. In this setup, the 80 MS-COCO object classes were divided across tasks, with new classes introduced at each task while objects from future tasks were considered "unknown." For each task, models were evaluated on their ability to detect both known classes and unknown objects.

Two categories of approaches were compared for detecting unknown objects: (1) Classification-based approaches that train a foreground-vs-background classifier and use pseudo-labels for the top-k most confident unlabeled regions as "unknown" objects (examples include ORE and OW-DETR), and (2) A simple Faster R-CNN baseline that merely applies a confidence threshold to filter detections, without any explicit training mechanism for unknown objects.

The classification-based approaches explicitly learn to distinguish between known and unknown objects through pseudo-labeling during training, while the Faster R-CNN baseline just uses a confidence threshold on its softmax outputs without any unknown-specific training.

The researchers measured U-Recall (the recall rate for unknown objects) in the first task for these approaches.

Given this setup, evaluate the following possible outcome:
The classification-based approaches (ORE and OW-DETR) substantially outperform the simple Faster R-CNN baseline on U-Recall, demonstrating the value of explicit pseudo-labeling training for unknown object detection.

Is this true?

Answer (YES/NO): NO